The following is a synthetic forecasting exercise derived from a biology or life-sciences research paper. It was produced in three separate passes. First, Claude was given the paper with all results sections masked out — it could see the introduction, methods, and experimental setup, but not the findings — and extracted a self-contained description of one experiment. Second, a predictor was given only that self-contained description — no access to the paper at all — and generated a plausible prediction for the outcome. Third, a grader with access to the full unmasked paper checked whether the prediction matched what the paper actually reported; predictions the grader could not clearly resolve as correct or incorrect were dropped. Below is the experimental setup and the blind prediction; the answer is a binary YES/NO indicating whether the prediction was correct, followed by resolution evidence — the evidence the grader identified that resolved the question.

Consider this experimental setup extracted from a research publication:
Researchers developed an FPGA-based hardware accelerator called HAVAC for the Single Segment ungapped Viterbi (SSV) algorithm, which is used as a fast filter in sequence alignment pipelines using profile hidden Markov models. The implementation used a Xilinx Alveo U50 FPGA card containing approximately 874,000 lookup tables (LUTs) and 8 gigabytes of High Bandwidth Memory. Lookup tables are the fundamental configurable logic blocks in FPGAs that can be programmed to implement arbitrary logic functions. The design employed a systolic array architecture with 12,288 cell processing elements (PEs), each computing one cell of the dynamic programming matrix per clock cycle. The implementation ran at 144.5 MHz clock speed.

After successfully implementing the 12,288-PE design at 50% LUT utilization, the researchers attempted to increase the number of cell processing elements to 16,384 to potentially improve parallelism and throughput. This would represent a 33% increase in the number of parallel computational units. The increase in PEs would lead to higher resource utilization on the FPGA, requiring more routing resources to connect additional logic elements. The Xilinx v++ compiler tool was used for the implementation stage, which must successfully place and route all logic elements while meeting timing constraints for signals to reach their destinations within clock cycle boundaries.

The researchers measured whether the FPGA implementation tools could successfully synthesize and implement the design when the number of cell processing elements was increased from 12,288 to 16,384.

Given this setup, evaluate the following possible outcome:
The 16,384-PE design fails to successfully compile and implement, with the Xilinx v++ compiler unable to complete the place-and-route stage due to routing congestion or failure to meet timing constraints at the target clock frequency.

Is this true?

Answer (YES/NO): YES